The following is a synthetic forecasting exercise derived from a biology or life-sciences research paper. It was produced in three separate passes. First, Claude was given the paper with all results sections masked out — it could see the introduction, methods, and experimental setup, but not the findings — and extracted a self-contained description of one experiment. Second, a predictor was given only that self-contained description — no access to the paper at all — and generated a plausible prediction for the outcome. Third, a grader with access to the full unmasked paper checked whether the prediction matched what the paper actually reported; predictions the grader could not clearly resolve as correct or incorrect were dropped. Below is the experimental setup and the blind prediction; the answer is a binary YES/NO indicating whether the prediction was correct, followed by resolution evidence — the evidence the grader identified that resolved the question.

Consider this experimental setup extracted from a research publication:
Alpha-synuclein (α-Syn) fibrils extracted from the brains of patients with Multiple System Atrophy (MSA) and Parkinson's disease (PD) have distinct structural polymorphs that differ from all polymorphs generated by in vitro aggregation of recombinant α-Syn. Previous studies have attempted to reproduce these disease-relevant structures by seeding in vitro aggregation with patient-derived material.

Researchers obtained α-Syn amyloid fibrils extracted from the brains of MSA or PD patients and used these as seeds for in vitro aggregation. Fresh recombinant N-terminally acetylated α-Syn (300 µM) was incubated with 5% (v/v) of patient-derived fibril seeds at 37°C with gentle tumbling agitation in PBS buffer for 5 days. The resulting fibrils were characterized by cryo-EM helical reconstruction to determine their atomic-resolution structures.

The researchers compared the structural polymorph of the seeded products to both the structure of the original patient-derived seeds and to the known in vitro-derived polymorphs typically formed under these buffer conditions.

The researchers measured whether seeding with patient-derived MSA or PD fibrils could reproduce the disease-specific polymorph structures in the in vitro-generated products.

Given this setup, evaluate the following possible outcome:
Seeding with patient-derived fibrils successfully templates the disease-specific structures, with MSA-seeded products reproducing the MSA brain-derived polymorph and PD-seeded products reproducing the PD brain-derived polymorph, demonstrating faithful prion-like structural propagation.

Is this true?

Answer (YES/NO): NO